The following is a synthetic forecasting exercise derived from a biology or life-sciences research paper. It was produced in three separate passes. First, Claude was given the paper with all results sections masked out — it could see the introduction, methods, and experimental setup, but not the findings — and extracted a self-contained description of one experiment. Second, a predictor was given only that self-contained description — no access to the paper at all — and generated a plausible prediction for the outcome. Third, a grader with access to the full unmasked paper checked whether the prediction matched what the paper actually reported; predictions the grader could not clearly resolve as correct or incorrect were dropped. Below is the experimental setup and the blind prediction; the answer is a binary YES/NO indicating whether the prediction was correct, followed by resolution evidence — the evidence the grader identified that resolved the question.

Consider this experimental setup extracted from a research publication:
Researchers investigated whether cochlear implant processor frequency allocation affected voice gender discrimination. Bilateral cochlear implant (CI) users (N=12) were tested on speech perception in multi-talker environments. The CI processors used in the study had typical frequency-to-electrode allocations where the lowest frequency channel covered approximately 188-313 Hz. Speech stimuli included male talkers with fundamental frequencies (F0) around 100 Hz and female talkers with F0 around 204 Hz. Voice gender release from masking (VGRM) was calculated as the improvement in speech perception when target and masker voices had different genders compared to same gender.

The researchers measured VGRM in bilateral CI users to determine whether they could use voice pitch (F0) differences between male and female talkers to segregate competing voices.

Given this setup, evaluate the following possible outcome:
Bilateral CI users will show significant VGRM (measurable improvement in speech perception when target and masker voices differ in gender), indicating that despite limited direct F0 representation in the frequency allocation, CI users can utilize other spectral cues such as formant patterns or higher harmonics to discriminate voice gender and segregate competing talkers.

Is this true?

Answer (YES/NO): NO